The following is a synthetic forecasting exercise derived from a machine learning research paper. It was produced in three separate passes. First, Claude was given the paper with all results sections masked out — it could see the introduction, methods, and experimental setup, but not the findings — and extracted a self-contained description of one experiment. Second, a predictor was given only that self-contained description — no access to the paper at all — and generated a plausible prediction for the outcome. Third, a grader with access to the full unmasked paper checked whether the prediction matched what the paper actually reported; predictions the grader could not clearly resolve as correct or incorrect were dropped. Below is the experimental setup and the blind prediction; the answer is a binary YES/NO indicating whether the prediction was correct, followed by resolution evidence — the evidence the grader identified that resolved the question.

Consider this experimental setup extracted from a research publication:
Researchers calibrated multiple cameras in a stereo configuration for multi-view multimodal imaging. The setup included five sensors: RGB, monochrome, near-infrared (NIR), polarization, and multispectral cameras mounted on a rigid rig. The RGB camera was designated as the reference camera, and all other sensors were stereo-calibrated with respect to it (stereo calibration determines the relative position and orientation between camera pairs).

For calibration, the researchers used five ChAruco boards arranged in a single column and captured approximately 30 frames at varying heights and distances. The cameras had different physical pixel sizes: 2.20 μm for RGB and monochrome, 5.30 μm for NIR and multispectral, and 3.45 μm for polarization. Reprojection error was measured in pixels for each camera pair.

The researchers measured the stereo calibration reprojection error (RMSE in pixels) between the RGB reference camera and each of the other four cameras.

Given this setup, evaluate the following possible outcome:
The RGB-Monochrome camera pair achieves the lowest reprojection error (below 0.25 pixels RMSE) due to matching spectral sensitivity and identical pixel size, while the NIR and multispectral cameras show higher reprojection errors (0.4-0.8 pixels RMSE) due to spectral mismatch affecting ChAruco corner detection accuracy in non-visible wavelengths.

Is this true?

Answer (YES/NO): NO